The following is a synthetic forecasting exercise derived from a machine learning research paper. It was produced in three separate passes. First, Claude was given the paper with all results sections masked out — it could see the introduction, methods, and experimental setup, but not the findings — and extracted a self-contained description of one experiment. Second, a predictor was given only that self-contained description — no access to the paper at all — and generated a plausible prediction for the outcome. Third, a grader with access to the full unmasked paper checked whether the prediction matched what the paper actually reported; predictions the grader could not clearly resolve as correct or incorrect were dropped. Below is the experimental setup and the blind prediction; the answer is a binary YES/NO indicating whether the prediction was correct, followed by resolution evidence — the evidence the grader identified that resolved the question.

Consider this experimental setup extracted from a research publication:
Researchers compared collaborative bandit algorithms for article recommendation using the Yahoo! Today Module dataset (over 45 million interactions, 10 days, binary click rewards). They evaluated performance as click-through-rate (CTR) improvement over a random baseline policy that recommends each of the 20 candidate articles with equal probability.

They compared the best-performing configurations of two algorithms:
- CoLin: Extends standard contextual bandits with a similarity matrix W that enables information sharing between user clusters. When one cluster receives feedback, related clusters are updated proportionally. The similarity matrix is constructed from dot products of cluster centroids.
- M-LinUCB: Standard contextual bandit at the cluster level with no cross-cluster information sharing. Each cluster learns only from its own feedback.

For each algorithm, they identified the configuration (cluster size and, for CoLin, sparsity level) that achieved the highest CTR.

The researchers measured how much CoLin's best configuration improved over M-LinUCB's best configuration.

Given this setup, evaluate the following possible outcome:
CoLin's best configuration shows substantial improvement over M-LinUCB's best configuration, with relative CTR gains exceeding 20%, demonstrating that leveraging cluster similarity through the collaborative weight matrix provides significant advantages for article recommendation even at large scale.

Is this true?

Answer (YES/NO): NO